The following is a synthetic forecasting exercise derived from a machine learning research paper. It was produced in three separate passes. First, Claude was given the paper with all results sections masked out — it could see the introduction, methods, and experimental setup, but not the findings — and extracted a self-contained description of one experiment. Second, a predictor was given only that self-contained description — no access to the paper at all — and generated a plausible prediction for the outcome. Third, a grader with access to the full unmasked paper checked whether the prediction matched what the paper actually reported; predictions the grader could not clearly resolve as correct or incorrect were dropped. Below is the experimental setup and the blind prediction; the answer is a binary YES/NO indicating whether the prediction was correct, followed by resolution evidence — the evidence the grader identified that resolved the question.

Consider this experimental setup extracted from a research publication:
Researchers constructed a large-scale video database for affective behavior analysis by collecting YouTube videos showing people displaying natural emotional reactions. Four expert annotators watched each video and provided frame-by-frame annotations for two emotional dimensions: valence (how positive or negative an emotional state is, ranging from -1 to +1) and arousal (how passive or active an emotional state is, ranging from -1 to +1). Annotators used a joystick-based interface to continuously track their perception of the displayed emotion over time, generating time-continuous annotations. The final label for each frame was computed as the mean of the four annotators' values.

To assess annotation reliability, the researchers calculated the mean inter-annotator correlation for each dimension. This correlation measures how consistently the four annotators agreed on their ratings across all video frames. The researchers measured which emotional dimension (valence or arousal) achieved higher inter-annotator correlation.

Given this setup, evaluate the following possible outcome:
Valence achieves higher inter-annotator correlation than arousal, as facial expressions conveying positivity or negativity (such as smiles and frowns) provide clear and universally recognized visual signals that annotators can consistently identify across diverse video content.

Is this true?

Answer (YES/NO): YES